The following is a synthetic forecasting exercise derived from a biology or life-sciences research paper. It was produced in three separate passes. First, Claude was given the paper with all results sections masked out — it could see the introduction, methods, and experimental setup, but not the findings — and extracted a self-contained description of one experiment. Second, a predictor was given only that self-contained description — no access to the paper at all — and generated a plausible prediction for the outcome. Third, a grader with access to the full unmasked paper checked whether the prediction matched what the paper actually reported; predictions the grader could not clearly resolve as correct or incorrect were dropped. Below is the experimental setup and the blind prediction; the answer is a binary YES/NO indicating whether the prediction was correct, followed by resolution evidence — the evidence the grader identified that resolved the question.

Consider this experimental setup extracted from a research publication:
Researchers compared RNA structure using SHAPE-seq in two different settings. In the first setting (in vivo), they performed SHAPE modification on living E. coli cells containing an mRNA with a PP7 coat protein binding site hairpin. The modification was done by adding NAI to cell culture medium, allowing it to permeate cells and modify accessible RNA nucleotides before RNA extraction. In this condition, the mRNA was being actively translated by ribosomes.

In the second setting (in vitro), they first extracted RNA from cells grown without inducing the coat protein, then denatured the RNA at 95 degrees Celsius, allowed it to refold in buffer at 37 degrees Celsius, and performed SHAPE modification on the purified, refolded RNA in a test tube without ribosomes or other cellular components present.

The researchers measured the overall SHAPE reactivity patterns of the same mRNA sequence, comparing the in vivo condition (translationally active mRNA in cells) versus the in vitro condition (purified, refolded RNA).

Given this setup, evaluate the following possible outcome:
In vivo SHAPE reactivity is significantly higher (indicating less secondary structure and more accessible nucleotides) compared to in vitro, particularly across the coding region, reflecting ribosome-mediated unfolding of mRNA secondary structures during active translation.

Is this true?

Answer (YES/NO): NO